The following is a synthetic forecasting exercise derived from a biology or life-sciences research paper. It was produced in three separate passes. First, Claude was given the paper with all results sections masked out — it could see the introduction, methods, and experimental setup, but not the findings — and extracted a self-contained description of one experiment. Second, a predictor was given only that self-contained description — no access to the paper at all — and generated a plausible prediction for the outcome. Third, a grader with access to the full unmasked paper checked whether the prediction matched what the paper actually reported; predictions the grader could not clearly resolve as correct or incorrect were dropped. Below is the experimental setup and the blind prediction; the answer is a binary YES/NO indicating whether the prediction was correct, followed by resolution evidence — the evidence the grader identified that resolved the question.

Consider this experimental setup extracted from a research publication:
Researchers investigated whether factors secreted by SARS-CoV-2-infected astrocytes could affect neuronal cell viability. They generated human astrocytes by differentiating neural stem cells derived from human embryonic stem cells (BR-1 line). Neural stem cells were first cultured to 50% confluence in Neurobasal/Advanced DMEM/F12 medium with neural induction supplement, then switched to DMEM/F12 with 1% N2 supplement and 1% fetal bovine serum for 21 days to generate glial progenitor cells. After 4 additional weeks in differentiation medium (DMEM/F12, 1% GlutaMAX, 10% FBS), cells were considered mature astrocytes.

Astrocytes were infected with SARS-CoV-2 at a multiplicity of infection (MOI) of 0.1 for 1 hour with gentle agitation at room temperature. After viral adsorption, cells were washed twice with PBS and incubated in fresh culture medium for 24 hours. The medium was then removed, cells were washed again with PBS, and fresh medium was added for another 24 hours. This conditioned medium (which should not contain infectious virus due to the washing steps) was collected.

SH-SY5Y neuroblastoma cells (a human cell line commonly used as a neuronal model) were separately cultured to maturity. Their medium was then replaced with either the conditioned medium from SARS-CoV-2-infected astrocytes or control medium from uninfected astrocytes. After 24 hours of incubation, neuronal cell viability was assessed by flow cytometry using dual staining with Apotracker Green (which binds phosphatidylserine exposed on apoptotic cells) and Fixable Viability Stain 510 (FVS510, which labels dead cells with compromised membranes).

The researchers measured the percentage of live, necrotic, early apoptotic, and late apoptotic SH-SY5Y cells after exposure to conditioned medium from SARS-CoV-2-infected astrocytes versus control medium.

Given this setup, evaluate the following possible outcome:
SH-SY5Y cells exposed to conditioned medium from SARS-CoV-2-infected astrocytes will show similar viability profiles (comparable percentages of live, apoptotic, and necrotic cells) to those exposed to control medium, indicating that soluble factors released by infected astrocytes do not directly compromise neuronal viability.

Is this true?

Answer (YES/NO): NO